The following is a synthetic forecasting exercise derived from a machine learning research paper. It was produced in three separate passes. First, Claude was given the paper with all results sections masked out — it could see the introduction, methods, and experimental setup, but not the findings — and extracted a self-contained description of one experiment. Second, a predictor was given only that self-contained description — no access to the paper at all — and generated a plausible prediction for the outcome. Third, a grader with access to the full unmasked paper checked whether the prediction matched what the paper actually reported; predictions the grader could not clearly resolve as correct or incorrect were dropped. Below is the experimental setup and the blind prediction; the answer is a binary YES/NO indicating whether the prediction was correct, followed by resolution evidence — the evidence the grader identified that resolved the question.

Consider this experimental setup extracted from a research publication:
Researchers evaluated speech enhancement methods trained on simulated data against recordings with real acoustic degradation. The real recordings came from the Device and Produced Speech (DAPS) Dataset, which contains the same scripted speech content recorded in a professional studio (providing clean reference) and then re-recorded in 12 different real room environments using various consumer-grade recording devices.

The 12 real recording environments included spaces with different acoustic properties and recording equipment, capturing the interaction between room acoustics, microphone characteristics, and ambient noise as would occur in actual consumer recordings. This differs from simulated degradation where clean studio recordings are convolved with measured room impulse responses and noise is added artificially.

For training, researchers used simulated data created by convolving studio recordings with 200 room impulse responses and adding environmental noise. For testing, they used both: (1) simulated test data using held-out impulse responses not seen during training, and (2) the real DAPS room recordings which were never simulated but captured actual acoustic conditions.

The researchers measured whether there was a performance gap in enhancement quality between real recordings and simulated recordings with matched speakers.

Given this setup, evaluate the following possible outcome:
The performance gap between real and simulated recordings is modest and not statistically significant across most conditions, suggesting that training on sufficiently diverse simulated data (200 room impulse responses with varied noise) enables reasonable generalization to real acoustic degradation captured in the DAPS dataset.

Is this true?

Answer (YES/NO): NO